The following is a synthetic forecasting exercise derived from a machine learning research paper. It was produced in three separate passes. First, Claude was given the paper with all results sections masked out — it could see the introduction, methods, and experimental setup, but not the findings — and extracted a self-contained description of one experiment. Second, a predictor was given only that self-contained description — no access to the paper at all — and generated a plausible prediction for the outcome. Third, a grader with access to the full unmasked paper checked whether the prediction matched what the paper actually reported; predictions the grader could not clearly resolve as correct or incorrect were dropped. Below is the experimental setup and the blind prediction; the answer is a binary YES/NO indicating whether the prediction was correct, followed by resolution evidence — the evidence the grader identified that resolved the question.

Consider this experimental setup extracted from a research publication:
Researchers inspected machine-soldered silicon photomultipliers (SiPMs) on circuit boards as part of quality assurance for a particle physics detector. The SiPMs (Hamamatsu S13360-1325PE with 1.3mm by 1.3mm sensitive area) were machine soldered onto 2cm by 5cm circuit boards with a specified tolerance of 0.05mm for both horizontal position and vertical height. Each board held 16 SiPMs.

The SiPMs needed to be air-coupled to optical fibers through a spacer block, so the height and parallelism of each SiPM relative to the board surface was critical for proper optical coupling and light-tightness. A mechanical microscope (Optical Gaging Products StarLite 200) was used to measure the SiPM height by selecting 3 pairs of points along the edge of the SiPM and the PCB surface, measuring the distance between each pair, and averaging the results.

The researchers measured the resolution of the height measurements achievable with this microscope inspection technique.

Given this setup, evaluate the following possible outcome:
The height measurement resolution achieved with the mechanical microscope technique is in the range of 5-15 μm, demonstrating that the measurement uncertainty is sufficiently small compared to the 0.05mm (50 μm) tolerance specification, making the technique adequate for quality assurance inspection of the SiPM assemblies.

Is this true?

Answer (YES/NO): YES